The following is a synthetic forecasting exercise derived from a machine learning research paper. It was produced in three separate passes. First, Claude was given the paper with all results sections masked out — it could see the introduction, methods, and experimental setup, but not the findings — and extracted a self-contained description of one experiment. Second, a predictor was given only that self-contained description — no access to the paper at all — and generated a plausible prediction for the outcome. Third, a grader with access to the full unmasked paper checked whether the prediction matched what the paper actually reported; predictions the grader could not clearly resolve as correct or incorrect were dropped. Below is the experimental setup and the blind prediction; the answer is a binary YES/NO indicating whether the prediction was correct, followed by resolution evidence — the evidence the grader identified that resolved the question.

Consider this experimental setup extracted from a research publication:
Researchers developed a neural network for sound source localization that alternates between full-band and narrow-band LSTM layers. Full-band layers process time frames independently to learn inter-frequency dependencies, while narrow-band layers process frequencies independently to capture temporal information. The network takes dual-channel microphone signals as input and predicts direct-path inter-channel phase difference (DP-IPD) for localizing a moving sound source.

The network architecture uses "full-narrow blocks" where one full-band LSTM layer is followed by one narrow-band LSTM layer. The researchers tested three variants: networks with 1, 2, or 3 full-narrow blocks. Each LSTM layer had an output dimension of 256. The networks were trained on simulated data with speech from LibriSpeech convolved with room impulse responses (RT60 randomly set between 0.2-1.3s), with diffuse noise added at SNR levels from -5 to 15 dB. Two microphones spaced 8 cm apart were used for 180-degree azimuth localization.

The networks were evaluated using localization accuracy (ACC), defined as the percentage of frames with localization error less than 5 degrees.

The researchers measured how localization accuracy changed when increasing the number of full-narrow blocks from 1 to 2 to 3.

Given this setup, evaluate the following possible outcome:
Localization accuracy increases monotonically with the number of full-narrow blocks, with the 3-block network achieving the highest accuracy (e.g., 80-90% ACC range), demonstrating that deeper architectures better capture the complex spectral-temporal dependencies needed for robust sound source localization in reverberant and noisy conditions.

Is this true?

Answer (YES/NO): NO